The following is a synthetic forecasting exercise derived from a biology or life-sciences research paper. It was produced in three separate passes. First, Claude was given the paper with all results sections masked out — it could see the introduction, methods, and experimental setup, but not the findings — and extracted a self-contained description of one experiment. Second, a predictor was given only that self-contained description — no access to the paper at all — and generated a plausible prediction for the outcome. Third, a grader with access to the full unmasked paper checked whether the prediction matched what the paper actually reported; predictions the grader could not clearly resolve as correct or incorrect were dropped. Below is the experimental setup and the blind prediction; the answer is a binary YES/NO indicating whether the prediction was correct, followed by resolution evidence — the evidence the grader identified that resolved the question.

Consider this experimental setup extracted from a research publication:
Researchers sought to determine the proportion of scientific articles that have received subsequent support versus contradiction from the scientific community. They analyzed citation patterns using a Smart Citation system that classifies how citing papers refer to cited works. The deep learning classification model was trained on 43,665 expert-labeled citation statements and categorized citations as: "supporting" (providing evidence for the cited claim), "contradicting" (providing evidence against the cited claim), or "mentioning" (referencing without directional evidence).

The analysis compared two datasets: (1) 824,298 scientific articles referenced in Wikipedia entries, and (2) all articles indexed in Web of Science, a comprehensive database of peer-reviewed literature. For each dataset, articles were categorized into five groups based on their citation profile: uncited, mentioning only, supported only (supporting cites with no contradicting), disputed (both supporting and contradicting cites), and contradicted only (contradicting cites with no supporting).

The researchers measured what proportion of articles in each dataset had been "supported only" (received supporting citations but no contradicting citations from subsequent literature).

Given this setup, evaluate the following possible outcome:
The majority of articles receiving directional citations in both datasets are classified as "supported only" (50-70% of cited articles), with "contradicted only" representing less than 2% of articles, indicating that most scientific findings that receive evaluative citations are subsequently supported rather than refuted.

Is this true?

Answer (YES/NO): NO